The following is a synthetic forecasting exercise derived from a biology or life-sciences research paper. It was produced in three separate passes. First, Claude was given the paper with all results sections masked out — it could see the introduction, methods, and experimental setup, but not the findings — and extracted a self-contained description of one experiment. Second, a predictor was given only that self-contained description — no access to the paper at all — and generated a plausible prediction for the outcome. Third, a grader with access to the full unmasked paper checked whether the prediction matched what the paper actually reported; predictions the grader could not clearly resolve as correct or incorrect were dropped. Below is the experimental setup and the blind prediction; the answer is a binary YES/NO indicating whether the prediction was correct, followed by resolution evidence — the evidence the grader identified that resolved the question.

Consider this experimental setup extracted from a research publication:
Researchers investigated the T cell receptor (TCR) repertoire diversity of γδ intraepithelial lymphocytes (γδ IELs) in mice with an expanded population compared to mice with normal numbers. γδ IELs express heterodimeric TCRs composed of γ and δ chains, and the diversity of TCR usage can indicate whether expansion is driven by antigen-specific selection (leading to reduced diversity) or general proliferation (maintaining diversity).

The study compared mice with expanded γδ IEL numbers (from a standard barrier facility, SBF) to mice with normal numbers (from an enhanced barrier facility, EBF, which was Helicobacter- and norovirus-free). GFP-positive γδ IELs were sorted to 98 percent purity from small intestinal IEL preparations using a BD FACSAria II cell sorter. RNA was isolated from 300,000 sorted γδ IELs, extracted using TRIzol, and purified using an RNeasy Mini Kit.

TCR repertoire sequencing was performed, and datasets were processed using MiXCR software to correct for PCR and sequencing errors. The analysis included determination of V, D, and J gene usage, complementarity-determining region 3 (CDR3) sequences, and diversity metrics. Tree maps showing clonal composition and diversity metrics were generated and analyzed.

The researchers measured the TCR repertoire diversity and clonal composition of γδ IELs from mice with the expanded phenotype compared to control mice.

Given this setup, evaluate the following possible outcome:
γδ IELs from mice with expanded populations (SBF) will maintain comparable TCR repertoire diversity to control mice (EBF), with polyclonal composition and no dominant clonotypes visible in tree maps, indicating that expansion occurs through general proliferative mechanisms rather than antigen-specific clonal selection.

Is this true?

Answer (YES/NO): YES